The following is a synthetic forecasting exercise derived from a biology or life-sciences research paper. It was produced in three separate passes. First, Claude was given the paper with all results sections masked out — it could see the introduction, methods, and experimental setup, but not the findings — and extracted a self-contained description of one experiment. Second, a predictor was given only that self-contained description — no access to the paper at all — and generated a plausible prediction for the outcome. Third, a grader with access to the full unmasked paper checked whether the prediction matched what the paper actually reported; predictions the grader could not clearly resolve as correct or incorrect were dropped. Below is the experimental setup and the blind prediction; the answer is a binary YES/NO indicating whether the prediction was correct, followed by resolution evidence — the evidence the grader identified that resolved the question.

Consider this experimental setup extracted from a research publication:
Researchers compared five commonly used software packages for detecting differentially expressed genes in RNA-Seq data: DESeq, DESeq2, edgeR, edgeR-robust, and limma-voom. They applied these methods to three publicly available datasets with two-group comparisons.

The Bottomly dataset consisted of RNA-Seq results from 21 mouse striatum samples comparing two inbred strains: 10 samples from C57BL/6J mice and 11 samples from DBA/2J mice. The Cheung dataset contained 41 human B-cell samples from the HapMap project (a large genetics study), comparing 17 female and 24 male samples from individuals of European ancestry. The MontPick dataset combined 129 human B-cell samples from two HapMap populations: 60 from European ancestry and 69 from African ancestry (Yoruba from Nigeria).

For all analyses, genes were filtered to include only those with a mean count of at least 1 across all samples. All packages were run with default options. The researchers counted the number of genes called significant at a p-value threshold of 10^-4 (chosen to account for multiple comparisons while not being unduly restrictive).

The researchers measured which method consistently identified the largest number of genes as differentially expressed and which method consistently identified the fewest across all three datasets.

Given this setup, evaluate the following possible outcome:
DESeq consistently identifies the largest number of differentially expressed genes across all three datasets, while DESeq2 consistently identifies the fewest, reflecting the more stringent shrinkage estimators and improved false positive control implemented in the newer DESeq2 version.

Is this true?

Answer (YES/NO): NO